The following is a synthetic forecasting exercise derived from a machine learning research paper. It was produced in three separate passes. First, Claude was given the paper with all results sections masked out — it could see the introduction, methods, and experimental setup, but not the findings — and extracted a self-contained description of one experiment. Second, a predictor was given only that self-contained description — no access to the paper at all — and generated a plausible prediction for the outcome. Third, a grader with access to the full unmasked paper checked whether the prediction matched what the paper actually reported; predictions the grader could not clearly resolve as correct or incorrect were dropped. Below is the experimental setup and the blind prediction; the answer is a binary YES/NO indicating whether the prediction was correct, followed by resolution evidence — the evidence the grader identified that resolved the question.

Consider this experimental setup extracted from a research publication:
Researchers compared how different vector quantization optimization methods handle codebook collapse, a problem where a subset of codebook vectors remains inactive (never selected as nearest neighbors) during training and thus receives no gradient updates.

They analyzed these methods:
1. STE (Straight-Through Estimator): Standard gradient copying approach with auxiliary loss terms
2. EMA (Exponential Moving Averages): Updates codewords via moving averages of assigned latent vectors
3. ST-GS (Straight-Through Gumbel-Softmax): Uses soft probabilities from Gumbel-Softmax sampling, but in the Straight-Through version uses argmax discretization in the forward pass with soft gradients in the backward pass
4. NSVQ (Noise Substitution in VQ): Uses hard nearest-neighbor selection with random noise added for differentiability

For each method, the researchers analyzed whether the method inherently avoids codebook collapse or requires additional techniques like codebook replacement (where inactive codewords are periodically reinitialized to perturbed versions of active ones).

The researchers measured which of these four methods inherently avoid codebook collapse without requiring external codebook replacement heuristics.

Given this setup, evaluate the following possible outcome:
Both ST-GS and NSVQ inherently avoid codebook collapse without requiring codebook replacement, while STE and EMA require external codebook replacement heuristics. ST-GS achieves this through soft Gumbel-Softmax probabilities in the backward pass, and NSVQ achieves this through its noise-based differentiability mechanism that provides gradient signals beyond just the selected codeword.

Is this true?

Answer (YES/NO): NO